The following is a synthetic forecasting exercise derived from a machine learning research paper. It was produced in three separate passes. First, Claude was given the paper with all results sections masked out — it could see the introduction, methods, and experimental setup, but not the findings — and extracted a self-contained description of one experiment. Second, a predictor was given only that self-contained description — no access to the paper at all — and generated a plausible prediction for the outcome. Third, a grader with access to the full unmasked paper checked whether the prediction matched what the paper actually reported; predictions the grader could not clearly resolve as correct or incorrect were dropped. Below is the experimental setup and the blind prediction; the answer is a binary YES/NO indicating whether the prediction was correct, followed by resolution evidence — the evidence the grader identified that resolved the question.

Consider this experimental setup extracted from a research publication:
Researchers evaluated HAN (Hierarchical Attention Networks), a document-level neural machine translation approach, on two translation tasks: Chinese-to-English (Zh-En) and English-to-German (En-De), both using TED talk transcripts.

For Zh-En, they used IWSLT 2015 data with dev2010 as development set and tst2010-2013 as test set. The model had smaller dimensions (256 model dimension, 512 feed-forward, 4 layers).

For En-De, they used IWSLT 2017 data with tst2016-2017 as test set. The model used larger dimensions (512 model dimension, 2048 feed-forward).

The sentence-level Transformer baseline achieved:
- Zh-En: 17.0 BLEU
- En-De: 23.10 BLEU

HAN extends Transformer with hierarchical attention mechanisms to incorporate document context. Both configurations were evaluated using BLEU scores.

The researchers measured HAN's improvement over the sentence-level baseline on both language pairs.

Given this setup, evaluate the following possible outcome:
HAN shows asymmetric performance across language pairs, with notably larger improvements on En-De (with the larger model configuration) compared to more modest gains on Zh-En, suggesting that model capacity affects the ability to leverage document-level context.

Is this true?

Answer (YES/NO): NO